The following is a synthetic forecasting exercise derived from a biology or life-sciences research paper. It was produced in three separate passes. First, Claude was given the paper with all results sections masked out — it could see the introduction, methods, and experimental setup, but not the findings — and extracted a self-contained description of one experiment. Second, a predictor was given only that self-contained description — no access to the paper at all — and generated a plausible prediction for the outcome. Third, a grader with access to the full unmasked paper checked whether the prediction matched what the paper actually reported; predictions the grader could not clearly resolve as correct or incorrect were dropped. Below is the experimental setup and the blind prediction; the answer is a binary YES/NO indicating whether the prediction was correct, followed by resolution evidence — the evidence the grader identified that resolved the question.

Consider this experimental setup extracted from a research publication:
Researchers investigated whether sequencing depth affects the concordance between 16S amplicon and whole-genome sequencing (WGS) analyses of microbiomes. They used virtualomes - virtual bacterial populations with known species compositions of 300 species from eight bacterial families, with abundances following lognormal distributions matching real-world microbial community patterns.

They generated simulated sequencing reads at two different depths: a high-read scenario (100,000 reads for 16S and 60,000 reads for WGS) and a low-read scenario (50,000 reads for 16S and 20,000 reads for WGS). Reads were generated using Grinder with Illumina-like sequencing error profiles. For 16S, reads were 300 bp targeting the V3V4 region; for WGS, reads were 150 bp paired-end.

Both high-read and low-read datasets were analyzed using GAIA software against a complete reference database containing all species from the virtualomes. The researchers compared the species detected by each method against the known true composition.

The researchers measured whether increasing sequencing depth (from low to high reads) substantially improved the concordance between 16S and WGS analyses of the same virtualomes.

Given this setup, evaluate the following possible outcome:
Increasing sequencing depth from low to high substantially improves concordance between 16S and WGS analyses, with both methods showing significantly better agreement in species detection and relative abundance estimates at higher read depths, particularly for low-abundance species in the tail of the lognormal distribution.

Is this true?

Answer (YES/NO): NO